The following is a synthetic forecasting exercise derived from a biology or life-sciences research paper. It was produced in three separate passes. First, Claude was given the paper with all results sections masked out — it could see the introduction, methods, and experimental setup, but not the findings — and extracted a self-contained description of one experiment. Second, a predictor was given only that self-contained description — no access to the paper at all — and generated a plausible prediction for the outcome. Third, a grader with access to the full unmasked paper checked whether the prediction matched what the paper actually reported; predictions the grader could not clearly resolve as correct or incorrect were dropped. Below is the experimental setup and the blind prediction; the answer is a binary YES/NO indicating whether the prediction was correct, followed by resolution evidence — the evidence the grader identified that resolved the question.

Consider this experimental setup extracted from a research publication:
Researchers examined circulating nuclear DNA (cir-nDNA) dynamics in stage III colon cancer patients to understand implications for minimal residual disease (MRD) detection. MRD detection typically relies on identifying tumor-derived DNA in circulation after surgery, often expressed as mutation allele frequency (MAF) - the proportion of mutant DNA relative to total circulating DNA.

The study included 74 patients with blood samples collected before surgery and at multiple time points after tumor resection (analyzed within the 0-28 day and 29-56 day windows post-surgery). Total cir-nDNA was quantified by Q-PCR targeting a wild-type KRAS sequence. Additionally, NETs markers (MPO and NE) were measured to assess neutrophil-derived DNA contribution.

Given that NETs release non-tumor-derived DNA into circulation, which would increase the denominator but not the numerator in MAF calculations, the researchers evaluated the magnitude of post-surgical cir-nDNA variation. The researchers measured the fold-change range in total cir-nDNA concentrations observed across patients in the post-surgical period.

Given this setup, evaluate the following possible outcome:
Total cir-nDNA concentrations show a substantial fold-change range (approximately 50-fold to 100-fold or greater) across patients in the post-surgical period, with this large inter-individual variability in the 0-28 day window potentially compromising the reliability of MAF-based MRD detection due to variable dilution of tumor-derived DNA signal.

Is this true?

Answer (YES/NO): NO